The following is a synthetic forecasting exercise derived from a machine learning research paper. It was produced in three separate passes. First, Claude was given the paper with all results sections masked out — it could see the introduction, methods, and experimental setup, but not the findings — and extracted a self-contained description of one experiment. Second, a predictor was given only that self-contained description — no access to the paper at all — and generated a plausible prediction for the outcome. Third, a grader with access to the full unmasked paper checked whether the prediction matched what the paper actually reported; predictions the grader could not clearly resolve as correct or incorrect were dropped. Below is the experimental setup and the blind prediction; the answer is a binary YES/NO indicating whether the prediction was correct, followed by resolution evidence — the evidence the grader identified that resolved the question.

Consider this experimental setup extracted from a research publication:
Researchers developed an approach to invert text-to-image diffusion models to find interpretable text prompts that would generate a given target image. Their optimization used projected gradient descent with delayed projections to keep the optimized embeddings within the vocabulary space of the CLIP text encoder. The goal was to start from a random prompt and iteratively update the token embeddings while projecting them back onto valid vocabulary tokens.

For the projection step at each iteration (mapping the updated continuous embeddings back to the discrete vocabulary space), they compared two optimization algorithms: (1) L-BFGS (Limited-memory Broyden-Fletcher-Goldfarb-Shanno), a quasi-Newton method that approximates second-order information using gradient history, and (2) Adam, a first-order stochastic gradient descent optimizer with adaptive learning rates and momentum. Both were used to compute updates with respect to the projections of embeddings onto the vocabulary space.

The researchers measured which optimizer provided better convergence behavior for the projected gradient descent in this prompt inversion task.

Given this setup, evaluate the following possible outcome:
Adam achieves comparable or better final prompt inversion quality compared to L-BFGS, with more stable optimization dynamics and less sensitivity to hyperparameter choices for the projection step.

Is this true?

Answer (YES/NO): NO